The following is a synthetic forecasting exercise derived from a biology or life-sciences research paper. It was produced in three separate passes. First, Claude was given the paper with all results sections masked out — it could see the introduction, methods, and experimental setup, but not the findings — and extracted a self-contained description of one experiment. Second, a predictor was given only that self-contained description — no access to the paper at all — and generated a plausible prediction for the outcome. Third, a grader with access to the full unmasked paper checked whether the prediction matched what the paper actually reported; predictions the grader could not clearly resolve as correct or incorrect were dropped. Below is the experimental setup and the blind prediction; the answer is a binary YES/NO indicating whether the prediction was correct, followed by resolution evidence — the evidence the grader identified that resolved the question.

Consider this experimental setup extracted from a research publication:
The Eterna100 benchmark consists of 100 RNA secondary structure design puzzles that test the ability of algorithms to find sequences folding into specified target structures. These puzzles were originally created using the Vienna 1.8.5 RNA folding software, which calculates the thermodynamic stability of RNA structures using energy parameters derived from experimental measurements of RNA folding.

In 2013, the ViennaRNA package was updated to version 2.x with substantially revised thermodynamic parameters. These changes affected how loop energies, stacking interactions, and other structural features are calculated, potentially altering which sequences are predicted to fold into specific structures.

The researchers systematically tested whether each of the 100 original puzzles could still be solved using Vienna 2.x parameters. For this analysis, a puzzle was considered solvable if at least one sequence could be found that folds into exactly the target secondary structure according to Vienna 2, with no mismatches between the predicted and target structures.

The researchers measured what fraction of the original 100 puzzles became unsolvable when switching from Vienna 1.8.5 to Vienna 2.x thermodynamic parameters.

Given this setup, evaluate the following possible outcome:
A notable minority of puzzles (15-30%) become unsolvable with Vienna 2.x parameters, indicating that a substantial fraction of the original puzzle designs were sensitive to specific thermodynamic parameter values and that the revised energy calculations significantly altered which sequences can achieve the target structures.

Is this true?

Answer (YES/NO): YES